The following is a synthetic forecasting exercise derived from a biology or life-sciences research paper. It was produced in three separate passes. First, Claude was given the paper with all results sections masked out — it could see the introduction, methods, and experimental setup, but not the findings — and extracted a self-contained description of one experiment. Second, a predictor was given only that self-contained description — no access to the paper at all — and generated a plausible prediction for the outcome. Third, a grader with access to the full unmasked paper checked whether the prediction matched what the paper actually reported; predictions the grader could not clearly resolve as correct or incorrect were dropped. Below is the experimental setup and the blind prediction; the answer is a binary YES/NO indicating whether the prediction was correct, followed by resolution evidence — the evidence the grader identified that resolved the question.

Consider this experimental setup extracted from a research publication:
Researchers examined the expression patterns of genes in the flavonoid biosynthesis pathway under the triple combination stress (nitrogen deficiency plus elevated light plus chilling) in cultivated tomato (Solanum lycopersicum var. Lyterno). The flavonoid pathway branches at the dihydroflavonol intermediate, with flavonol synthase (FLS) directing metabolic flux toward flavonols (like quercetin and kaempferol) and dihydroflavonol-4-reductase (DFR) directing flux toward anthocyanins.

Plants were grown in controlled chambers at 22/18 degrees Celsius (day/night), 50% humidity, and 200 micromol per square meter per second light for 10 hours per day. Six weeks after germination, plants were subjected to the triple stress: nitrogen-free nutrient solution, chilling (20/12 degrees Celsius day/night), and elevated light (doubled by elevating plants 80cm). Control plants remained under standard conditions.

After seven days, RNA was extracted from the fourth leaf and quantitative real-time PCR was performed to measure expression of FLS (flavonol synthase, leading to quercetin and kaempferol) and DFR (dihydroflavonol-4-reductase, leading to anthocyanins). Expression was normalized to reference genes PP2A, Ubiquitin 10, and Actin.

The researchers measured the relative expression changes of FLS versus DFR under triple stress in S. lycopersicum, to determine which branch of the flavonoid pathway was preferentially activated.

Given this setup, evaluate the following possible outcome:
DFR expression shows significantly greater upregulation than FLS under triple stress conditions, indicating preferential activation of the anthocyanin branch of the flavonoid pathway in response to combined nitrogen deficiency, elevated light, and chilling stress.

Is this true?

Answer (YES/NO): NO